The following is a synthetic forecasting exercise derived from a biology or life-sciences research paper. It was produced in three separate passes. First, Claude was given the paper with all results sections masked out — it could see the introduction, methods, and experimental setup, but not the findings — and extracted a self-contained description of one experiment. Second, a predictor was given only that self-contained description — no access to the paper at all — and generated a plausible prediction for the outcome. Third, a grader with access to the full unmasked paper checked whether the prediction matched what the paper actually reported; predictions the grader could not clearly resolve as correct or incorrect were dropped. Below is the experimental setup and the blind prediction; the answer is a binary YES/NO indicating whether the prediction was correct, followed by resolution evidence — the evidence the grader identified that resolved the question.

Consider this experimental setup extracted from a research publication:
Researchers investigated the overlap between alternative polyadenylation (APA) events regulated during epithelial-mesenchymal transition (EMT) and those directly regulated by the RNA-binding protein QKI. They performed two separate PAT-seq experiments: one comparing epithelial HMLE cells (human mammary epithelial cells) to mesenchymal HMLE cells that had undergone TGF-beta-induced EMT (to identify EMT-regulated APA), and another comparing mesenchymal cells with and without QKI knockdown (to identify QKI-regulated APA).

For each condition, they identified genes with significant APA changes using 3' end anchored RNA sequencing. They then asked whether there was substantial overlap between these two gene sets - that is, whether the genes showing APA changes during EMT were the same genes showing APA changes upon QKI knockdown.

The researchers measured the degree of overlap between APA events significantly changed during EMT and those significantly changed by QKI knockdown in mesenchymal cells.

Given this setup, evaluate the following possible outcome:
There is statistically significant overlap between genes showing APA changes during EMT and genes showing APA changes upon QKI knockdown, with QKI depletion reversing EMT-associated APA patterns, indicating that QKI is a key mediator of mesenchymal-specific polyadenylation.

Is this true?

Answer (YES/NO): NO